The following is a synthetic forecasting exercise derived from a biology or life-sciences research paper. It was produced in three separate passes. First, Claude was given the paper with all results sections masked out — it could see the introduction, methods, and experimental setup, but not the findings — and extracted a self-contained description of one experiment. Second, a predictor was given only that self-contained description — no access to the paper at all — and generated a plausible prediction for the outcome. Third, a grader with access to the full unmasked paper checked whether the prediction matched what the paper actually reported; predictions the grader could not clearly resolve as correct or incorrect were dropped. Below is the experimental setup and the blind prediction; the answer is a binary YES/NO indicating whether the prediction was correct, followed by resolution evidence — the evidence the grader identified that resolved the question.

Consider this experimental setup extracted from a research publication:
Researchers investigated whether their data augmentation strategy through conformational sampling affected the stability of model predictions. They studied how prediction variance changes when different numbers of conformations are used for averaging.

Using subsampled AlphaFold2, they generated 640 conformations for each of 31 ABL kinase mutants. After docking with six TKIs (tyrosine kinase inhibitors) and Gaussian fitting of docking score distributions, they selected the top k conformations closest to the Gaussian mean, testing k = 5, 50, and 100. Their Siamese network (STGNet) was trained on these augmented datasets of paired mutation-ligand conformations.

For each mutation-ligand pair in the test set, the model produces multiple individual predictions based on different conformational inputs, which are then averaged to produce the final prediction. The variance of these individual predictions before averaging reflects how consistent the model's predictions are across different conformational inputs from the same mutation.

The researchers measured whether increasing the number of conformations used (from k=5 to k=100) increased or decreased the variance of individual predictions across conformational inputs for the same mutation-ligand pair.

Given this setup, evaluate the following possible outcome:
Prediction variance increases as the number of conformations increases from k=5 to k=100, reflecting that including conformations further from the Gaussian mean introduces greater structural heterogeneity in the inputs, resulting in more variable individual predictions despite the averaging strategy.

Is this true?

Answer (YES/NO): NO